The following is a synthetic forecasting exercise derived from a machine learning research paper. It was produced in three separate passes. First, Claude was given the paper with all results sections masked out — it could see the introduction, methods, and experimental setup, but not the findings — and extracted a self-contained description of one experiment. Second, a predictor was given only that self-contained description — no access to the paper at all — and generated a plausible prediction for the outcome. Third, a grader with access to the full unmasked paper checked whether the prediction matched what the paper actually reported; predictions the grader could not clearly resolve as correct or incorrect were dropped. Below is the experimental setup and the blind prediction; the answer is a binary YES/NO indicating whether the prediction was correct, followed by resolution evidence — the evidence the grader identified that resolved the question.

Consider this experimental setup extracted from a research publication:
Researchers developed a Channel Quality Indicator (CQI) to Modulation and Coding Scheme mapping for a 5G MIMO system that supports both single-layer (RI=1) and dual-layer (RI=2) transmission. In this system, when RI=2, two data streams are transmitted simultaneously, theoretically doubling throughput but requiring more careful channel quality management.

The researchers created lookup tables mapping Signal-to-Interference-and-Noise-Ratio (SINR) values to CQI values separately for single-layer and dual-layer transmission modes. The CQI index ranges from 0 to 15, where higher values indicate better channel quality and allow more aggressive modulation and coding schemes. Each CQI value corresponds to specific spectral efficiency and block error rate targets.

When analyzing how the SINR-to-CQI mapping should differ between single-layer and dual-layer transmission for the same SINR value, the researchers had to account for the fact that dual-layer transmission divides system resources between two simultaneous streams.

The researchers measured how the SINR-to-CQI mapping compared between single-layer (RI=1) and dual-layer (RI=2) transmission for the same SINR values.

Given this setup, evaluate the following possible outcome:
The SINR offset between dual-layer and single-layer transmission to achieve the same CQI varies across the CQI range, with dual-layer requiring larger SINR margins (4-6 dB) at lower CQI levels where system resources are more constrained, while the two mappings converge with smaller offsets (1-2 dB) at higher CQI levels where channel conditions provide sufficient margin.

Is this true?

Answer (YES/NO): NO